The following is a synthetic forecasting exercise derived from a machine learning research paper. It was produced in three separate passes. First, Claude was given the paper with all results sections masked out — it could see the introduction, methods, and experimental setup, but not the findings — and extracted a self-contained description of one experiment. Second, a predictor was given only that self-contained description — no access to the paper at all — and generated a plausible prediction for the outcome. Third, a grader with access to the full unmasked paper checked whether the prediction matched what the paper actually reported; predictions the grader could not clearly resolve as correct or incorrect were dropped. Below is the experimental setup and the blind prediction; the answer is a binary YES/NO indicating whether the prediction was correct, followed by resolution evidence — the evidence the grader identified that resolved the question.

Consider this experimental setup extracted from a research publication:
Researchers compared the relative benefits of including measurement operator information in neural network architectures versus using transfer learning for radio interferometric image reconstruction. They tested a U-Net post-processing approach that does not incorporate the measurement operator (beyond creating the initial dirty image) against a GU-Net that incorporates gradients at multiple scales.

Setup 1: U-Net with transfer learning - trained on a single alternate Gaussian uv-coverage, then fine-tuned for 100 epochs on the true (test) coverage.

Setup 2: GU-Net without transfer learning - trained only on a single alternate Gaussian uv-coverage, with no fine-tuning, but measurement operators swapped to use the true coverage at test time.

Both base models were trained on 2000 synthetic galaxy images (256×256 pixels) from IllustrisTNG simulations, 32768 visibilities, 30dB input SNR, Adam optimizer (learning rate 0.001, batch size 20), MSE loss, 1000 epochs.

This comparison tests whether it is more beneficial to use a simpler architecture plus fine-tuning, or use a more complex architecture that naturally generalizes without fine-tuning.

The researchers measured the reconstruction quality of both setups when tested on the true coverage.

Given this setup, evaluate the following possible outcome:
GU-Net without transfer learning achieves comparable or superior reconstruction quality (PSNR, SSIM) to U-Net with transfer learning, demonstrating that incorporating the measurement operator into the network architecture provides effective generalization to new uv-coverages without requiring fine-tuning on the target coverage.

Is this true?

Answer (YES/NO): YES